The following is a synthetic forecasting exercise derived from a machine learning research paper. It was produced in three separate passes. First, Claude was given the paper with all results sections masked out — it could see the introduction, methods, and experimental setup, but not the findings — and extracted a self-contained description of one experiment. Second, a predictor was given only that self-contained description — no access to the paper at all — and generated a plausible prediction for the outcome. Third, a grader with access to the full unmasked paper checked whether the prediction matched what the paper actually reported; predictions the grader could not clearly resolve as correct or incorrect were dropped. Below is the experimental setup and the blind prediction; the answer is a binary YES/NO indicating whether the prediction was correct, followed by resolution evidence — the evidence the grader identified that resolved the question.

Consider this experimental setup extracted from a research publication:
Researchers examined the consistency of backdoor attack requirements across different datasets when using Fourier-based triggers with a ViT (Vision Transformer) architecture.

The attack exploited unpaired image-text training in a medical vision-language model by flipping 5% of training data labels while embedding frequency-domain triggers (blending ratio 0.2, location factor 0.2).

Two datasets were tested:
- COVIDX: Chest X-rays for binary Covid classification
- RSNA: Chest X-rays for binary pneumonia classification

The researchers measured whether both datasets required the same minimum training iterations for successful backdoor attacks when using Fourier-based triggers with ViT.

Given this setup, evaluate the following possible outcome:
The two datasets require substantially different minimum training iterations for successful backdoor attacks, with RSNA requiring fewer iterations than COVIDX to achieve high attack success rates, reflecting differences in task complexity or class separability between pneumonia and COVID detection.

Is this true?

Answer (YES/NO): NO